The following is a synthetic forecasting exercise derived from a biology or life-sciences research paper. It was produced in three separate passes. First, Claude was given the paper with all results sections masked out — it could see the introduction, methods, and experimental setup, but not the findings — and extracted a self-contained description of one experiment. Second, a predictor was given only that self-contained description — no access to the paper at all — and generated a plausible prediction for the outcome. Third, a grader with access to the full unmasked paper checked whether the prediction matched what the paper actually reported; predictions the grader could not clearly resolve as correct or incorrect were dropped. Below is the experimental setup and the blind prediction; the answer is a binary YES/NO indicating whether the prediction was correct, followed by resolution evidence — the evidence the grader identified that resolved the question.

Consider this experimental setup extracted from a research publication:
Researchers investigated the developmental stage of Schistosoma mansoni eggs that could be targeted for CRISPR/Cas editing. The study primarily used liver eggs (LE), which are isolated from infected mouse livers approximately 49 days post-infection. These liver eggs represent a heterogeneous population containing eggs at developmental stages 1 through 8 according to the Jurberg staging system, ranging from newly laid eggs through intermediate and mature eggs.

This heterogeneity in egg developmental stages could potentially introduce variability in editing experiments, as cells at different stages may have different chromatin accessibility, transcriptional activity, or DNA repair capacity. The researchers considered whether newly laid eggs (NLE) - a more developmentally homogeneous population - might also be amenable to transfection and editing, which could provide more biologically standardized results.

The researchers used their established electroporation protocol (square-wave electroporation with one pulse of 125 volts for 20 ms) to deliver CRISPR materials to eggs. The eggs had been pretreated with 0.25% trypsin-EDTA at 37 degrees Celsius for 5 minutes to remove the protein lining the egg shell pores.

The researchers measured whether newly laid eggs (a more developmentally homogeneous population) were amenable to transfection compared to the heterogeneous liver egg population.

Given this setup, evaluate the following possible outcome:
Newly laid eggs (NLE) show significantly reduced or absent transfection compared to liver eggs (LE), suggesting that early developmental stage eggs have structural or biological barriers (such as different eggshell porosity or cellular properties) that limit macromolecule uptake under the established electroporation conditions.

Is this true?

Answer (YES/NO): NO